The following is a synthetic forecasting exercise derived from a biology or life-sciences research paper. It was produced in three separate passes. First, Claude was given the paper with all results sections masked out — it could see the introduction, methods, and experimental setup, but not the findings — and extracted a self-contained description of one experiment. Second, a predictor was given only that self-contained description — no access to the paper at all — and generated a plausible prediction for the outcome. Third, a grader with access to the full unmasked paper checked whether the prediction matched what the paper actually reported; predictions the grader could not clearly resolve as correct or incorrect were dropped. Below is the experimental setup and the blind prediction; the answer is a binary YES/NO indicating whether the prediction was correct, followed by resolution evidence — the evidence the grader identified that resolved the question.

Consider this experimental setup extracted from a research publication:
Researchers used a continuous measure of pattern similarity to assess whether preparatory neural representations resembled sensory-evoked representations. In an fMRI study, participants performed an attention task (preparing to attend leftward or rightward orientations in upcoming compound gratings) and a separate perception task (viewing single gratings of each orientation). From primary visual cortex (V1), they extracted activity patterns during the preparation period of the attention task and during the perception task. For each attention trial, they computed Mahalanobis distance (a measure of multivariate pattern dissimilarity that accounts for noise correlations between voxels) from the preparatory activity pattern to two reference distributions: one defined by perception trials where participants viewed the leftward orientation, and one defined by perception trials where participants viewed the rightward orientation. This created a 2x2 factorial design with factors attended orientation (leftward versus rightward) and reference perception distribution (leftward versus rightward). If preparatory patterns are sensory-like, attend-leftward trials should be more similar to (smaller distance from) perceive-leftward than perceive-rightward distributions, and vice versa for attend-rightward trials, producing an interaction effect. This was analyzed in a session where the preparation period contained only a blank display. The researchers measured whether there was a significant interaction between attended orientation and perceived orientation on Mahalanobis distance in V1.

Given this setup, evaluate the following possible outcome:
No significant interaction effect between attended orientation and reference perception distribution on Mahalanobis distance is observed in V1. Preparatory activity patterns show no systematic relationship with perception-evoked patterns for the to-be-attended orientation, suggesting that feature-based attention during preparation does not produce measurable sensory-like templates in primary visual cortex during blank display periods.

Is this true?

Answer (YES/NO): YES